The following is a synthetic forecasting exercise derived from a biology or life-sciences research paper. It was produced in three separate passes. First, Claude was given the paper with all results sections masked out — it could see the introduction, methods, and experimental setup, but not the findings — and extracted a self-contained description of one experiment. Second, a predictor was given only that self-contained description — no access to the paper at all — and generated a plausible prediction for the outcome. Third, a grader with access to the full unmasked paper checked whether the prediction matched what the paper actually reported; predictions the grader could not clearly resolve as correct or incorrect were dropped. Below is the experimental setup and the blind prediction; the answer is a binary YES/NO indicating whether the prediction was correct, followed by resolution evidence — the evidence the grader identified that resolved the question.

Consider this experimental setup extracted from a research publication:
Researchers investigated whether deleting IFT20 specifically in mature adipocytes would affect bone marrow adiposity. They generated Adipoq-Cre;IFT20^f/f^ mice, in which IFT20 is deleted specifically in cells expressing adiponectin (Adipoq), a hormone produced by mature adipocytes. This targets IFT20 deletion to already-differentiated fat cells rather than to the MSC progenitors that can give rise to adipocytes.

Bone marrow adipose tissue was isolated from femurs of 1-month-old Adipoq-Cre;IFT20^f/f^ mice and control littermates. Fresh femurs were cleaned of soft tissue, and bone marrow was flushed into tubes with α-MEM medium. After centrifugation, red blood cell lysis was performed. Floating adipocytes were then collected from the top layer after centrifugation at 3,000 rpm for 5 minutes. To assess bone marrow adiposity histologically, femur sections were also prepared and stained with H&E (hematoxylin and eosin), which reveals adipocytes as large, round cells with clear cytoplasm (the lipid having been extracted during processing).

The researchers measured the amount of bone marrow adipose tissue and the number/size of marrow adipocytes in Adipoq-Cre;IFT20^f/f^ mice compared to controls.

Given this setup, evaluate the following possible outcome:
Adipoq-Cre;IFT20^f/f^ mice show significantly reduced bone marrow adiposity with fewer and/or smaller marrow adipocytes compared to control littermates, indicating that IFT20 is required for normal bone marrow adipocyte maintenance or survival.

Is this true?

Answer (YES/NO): NO